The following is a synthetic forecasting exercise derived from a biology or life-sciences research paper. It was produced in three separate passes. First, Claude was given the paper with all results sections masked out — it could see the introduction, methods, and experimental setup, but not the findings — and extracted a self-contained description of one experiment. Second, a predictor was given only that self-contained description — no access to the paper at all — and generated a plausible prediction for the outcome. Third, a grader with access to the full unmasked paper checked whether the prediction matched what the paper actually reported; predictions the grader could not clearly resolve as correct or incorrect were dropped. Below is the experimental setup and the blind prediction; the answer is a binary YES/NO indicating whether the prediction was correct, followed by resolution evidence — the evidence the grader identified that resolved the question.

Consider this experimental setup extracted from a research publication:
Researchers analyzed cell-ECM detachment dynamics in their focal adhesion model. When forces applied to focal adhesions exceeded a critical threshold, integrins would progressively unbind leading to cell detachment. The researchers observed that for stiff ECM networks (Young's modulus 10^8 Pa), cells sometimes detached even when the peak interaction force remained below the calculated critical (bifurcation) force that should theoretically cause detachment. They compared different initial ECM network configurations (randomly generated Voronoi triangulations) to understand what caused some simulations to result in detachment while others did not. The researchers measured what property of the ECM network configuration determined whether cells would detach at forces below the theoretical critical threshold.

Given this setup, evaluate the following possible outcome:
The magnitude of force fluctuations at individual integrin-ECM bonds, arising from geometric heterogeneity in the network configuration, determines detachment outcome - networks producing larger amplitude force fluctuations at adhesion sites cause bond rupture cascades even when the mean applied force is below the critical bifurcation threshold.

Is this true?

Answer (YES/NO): NO